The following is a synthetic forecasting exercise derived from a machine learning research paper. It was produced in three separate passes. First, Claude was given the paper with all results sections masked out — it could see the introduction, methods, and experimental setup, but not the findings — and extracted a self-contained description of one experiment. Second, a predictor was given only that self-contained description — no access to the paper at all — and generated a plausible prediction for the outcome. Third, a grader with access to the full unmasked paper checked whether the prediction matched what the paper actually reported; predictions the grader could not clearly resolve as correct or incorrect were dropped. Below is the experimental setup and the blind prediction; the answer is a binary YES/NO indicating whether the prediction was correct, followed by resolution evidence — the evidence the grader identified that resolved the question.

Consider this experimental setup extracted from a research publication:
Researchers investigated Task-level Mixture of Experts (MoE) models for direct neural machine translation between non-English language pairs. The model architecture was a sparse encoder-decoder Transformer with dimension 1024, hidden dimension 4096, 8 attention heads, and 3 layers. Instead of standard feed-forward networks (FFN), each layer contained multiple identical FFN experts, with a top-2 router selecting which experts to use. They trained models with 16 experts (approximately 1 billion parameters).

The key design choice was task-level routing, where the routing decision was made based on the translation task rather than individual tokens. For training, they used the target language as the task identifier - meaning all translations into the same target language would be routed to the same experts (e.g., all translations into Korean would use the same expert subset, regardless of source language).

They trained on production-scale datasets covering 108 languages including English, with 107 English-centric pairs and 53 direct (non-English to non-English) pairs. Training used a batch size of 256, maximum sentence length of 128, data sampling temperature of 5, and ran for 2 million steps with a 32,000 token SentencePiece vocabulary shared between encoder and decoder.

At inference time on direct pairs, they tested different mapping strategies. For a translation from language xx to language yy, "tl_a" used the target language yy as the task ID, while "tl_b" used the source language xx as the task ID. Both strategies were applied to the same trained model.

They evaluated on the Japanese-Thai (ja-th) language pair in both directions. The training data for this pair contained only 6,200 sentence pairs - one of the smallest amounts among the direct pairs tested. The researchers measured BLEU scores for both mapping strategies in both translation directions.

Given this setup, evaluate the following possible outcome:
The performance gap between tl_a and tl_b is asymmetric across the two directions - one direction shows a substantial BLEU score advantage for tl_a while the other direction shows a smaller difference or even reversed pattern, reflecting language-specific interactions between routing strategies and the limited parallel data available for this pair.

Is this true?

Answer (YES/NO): NO